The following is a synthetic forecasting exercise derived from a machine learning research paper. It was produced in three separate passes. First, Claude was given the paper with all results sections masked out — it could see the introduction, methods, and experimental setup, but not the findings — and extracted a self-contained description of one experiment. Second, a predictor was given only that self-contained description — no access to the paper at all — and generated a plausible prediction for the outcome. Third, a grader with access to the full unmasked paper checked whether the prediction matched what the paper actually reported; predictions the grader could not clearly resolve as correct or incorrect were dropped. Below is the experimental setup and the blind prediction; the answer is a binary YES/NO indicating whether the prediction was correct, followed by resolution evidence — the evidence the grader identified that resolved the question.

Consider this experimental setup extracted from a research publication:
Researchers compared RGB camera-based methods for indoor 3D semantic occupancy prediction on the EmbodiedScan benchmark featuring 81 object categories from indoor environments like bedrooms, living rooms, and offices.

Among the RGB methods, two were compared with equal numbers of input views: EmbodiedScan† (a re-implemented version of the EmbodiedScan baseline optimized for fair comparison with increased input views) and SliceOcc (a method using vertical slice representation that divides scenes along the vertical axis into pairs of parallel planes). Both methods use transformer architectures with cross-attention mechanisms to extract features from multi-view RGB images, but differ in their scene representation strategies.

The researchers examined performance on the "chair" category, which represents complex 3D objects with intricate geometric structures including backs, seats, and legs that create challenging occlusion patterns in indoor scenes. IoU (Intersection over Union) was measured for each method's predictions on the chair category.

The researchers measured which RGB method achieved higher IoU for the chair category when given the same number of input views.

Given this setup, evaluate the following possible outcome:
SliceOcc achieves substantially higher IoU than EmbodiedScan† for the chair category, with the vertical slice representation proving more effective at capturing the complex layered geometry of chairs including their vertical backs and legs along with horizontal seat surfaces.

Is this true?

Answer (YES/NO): NO